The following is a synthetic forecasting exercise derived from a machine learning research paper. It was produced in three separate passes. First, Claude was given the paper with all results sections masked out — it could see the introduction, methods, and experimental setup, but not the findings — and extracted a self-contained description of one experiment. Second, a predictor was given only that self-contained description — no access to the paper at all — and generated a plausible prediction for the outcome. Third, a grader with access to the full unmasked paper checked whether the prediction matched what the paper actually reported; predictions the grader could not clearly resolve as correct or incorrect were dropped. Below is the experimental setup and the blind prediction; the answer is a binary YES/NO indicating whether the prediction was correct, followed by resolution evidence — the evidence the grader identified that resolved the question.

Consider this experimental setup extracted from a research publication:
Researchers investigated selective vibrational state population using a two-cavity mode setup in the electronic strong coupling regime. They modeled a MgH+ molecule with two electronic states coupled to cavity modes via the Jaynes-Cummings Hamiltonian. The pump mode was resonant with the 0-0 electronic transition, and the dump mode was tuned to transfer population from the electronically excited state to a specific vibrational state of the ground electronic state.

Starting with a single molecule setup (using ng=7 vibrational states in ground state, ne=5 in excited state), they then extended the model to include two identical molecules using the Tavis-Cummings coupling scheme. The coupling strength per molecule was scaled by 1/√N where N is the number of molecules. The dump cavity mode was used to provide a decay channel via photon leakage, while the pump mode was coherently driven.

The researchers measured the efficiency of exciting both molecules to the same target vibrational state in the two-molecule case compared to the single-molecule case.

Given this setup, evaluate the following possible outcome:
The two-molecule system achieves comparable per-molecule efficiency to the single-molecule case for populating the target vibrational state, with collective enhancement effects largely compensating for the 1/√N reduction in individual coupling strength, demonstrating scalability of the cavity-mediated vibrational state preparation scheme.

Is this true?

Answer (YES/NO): NO